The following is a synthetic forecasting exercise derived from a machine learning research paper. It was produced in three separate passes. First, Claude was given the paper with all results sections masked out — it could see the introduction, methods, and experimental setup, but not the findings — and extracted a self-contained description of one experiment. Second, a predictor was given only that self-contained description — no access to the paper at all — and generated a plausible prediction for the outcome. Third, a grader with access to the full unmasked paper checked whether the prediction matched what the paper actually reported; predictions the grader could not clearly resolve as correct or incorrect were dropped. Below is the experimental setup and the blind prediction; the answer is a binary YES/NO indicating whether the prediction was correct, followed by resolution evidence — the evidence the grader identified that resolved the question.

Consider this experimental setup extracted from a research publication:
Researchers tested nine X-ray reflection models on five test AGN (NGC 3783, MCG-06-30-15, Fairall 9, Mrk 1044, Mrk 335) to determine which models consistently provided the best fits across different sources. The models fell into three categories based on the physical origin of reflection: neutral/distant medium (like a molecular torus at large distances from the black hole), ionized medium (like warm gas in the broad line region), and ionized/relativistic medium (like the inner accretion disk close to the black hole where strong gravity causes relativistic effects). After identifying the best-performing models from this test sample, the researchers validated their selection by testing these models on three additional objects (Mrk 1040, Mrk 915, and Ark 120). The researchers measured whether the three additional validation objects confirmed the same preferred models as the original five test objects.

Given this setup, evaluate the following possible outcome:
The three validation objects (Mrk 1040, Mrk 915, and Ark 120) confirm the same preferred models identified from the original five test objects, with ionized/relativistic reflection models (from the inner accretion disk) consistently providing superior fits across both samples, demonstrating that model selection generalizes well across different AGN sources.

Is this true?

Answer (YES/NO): NO